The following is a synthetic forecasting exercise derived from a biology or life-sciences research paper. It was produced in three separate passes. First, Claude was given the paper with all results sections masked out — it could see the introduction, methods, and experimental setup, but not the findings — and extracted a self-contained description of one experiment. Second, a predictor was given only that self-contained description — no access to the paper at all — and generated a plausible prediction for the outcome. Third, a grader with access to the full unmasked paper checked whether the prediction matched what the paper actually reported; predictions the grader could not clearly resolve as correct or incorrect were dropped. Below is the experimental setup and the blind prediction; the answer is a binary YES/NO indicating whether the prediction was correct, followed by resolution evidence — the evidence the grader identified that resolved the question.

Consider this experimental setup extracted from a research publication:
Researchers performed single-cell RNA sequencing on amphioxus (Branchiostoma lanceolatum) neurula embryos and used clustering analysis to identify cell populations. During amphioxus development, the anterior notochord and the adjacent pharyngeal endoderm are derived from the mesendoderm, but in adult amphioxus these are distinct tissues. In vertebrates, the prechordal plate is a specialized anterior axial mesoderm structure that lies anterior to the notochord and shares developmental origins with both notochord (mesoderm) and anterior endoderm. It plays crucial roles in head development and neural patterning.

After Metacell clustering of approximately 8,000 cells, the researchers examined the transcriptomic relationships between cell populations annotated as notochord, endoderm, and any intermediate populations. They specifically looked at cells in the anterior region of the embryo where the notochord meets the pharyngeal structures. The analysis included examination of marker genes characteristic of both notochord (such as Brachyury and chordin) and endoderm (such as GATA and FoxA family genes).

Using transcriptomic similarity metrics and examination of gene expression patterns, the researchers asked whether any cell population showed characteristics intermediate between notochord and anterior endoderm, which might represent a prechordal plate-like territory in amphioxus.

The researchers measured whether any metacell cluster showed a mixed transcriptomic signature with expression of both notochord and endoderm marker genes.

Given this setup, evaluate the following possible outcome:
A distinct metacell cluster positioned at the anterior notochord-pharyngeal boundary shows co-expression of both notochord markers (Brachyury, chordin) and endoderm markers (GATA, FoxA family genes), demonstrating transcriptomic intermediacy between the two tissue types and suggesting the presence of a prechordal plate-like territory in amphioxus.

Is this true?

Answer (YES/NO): YES